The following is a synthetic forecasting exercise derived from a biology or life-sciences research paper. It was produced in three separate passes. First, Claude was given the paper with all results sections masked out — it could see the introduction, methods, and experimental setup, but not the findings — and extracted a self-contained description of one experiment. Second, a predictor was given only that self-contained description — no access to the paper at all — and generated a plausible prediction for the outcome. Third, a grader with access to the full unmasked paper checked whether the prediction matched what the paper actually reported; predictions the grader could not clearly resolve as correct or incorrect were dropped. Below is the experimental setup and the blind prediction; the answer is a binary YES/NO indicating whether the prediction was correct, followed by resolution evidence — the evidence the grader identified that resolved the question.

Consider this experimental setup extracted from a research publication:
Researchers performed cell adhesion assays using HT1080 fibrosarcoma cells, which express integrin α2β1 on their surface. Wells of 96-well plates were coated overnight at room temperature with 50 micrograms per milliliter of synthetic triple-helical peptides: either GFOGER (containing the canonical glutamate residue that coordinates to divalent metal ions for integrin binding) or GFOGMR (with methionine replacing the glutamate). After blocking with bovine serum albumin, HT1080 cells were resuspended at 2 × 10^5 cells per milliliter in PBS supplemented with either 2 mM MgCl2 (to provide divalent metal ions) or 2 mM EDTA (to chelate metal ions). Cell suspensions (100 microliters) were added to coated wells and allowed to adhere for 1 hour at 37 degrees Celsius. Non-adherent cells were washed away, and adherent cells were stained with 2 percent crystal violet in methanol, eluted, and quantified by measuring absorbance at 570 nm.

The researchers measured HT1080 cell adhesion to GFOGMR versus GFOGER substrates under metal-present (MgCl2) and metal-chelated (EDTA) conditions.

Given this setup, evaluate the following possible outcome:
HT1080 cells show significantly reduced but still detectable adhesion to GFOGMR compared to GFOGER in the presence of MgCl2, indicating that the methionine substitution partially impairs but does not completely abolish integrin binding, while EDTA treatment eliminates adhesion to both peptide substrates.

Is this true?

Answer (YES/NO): NO